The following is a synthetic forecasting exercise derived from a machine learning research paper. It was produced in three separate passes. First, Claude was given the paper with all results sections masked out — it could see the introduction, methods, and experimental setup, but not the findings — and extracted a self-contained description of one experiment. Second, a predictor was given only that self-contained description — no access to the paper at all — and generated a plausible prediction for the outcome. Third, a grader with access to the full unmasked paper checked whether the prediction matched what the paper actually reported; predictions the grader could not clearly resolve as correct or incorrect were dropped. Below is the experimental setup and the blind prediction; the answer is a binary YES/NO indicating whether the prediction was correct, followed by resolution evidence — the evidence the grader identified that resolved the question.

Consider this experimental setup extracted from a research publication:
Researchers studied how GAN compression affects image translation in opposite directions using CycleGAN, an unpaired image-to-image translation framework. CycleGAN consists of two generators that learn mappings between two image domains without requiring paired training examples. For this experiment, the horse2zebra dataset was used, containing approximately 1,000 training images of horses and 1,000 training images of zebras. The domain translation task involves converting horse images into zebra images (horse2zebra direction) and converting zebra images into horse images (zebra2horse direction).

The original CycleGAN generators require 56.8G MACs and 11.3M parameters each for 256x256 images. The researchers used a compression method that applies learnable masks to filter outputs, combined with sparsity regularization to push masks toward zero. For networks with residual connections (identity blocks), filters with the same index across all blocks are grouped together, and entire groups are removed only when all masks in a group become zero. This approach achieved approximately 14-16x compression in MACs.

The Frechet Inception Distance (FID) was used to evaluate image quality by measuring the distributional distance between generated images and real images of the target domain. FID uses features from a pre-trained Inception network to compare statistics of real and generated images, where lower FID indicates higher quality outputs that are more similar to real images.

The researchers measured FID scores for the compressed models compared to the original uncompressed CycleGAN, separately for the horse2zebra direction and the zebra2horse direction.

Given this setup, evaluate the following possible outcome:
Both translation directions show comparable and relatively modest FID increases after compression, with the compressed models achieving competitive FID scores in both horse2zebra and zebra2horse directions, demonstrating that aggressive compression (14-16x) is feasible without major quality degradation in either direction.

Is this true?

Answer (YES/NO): NO